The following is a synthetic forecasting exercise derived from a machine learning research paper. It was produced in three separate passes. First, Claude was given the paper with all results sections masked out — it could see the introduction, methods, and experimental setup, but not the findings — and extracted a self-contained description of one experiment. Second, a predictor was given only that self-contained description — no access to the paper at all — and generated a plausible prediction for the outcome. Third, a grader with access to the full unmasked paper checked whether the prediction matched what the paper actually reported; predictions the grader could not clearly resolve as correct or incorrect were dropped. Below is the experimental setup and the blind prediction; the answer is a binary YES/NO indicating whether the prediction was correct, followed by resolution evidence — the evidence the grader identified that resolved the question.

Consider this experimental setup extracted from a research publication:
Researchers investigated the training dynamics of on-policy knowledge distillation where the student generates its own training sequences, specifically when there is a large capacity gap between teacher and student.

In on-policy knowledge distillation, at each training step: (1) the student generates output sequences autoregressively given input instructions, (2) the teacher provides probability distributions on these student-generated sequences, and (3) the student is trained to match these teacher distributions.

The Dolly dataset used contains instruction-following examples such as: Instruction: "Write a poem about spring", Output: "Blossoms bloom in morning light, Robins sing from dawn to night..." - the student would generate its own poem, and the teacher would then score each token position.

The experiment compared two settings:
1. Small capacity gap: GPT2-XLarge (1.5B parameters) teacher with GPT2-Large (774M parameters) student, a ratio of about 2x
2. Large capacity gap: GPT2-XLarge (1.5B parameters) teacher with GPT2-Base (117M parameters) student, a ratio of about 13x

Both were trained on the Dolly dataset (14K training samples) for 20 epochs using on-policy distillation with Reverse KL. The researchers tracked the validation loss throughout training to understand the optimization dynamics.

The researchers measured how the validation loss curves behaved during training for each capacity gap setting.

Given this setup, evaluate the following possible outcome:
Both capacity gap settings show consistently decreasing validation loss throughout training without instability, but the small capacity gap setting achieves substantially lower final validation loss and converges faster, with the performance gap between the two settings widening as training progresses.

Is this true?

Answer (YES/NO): NO